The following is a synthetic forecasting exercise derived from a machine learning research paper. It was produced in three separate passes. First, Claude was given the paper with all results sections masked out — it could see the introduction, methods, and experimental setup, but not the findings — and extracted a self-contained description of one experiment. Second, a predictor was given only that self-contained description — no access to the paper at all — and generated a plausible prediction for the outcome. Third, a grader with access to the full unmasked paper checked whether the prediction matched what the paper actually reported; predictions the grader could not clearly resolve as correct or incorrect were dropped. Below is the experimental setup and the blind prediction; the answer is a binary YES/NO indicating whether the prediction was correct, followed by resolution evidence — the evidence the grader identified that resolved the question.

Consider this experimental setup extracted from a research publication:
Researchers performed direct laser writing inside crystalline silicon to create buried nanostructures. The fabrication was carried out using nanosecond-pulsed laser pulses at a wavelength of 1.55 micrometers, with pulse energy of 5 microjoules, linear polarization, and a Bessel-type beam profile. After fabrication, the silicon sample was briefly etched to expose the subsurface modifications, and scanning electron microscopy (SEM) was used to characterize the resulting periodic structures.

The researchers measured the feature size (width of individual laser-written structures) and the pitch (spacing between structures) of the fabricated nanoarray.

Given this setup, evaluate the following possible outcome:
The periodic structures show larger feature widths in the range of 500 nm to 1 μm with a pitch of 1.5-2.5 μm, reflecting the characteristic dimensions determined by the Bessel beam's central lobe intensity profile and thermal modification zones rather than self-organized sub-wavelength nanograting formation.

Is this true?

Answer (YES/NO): NO